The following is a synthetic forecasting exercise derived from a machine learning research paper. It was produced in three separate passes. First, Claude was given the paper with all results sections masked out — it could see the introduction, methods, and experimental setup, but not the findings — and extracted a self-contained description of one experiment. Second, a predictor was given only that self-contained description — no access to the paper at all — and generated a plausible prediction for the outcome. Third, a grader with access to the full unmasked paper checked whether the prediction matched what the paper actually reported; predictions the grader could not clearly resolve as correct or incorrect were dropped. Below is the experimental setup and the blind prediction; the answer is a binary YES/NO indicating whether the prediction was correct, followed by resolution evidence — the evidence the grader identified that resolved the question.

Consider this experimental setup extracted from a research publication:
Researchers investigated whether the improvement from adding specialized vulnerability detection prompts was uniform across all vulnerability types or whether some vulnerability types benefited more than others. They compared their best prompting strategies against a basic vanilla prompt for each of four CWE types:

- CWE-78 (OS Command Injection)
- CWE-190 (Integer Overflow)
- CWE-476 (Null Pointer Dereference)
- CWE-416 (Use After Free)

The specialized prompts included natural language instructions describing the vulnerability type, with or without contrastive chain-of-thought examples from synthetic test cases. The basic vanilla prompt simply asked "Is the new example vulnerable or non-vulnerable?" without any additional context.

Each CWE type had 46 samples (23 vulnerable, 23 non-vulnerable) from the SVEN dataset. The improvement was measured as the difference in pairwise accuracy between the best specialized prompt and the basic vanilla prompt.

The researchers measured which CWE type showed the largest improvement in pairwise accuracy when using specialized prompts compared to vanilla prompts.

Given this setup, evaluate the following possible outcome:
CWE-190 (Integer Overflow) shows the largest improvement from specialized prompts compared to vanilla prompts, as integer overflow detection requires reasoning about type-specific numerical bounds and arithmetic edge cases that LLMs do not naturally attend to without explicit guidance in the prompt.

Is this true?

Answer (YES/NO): NO